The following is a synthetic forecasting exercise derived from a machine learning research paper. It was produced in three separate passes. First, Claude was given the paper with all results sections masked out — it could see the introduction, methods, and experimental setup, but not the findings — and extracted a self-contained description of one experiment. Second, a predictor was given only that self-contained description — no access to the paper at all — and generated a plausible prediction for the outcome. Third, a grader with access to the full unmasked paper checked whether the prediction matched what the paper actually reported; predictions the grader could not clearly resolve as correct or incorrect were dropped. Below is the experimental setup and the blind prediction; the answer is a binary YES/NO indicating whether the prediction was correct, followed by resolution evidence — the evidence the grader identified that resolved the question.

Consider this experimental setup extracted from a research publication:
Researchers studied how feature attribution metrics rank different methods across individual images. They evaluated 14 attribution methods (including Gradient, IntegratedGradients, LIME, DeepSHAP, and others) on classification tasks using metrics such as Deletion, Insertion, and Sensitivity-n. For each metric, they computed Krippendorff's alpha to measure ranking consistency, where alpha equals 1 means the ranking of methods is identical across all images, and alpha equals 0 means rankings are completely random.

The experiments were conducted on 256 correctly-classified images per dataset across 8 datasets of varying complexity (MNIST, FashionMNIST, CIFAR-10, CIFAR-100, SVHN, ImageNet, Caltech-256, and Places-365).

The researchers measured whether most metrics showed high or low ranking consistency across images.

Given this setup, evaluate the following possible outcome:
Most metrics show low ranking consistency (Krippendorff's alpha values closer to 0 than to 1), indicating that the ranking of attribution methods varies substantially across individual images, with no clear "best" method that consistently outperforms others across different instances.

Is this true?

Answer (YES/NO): YES